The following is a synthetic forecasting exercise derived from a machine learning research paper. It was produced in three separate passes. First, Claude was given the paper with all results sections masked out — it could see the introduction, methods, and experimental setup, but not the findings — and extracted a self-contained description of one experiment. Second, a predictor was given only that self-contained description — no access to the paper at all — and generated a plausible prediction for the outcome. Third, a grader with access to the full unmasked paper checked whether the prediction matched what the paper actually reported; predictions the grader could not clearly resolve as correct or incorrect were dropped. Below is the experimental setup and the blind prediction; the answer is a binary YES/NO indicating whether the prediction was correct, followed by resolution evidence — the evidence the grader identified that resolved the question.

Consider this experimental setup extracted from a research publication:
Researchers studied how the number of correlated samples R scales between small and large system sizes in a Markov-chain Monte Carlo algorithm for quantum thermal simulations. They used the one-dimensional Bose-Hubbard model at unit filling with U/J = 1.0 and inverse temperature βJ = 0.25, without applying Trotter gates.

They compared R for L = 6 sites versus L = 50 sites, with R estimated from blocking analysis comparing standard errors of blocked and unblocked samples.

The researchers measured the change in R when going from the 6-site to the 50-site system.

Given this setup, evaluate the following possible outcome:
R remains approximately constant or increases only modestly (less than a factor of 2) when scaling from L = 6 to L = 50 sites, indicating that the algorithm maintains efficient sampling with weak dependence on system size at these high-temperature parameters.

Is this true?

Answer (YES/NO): NO